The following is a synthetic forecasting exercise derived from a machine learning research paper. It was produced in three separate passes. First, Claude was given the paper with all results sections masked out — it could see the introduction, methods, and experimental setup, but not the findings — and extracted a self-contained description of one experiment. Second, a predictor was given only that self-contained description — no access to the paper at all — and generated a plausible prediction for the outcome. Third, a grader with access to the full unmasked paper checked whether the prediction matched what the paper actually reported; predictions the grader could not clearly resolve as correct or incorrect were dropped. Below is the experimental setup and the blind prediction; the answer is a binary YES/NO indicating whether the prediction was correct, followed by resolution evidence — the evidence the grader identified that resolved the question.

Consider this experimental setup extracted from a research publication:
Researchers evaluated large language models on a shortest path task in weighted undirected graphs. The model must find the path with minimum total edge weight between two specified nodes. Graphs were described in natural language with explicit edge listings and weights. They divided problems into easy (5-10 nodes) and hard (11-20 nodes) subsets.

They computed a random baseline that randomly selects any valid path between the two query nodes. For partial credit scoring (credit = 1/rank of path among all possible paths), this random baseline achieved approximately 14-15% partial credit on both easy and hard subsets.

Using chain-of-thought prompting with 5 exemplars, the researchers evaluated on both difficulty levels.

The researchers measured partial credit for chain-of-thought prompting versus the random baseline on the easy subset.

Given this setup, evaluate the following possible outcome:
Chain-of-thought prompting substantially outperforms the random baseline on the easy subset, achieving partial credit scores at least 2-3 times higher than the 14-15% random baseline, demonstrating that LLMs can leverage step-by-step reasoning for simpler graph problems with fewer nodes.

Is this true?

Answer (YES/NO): YES